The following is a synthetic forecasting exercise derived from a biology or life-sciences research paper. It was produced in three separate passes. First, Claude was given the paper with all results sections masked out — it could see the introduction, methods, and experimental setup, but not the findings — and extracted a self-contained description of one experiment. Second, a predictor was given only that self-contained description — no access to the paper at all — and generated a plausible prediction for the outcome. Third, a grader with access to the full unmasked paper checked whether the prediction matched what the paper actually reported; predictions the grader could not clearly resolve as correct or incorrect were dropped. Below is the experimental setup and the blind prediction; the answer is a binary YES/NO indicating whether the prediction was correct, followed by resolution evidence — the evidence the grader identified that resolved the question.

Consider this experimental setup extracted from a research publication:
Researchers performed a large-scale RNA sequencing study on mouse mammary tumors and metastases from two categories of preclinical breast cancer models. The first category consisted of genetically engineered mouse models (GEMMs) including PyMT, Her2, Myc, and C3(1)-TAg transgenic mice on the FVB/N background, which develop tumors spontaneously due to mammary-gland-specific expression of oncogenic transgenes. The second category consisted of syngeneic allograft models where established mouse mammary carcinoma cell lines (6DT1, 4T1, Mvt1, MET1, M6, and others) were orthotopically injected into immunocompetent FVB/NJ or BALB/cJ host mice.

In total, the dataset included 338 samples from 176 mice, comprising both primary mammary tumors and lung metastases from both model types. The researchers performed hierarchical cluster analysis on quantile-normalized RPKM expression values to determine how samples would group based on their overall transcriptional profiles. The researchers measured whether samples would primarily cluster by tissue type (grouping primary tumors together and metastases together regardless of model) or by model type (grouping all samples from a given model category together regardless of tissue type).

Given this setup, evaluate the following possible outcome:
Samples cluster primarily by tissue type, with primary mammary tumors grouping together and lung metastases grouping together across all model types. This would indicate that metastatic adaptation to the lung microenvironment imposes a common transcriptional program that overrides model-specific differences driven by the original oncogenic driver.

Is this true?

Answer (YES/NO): NO